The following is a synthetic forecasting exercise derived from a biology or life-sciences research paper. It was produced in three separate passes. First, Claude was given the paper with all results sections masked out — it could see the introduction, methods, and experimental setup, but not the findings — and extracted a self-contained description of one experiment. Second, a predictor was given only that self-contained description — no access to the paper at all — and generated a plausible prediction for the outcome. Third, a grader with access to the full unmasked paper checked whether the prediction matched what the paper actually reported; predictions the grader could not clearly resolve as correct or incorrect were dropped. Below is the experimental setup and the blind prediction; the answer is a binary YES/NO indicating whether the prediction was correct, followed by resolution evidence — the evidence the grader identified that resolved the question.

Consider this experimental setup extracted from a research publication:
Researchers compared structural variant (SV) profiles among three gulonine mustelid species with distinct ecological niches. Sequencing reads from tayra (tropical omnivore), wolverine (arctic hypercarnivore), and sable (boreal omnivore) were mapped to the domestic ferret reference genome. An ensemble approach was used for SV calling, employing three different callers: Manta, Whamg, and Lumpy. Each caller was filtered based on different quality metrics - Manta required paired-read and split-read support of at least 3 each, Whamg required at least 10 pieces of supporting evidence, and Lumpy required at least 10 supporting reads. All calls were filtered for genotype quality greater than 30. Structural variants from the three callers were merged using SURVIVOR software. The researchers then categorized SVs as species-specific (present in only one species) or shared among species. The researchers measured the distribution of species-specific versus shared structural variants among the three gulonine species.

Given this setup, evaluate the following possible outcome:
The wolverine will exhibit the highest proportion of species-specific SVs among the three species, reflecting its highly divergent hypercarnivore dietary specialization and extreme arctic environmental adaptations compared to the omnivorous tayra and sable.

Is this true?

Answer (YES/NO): NO